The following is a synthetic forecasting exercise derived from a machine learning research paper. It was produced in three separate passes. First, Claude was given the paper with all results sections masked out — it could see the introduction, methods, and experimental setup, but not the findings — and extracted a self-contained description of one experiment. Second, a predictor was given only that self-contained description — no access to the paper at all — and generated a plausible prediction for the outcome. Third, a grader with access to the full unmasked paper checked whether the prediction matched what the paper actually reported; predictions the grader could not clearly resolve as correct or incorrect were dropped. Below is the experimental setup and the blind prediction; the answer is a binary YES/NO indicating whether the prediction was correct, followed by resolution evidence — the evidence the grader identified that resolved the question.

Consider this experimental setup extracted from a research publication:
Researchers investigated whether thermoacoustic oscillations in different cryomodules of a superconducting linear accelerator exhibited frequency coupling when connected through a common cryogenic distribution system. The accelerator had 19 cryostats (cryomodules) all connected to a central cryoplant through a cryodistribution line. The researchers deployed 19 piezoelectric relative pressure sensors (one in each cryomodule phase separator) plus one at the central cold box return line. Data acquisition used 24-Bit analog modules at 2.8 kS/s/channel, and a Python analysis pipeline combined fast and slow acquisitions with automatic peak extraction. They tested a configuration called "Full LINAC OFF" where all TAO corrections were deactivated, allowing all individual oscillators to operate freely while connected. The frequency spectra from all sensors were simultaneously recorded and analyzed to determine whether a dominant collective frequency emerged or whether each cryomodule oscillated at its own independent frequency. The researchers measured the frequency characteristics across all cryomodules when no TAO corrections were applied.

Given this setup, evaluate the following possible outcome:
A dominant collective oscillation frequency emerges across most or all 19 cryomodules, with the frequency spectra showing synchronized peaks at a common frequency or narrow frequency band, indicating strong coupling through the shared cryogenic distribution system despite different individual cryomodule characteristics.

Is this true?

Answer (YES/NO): YES